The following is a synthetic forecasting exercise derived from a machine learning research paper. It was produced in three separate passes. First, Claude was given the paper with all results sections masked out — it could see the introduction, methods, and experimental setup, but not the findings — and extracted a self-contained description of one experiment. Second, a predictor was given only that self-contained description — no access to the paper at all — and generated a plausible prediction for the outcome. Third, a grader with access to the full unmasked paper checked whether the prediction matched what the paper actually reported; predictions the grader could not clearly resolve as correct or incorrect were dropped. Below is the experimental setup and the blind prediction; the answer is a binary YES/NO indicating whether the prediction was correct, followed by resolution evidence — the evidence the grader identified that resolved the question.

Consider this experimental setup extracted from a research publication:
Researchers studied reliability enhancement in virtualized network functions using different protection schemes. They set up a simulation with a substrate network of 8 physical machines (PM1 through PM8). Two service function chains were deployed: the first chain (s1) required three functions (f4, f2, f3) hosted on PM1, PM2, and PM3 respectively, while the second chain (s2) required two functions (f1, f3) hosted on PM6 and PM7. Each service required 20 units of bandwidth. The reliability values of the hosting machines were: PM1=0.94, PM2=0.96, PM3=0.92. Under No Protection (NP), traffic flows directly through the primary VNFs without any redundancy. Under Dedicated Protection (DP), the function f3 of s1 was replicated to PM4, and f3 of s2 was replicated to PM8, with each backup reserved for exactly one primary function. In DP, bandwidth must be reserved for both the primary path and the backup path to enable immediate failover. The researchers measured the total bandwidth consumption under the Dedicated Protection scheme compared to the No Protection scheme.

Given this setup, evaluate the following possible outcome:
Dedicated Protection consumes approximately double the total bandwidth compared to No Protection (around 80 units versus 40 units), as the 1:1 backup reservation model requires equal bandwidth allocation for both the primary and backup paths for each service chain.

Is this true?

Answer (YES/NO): NO